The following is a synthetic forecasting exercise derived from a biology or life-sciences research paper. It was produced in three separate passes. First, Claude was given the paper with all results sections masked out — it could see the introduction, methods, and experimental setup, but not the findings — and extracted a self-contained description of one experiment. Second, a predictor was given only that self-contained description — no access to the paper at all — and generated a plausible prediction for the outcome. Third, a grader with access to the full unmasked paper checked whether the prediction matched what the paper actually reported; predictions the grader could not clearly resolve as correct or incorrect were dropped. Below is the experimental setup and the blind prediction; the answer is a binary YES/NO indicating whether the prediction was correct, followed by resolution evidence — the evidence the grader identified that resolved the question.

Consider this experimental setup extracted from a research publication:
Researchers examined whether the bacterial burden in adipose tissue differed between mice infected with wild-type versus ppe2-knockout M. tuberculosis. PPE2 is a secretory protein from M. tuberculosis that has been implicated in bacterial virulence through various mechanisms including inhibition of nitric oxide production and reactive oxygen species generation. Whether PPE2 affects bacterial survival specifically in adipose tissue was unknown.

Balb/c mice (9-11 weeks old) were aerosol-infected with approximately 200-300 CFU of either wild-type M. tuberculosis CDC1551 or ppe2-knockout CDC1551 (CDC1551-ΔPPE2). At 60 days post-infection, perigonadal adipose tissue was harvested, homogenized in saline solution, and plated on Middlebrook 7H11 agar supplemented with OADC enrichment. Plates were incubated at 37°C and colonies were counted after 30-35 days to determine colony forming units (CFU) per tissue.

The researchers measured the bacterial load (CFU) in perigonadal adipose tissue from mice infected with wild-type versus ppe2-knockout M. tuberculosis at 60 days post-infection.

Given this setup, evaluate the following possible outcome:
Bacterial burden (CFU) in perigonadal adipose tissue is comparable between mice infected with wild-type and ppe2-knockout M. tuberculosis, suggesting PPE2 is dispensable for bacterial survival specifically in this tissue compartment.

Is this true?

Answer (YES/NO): NO